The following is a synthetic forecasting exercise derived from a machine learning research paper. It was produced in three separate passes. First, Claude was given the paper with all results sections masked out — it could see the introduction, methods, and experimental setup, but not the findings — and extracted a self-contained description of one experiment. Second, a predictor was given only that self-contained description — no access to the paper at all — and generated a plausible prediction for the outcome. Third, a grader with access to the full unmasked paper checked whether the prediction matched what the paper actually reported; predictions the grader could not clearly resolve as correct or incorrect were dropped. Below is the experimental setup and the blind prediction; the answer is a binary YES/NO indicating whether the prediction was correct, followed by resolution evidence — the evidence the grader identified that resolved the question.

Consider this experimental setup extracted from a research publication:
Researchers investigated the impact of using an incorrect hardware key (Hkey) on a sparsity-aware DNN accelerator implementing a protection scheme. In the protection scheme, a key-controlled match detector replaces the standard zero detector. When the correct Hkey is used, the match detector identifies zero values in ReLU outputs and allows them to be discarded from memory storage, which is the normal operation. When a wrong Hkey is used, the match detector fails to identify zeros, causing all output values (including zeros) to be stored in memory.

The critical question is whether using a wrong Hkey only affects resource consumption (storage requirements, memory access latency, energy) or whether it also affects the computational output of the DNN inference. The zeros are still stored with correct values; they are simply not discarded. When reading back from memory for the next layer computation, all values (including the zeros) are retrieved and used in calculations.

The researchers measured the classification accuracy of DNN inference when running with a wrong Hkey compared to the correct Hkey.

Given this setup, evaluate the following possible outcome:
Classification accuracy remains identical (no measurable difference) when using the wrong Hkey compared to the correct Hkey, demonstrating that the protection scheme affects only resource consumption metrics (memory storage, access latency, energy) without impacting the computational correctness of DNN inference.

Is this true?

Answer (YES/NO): YES